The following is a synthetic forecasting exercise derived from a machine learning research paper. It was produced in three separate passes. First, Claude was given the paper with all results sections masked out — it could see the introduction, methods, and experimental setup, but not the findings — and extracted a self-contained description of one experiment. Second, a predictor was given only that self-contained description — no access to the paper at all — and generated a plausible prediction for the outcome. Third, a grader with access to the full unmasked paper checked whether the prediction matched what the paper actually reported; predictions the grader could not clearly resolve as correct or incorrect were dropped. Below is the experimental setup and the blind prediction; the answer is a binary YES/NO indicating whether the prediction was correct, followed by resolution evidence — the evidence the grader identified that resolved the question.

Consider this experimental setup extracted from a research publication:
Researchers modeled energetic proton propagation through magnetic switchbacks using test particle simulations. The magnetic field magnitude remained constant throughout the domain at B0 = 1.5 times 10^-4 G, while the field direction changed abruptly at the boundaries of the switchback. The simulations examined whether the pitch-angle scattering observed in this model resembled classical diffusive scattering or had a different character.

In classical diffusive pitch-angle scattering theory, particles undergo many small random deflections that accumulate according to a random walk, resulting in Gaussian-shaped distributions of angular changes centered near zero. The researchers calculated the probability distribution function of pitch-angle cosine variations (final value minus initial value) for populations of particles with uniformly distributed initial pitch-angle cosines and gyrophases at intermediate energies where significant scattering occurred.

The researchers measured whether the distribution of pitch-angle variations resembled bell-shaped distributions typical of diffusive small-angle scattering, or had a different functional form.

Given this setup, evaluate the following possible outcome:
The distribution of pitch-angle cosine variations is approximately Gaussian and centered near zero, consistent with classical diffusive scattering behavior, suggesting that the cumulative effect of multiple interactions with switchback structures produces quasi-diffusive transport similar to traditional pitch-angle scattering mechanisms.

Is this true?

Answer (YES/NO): NO